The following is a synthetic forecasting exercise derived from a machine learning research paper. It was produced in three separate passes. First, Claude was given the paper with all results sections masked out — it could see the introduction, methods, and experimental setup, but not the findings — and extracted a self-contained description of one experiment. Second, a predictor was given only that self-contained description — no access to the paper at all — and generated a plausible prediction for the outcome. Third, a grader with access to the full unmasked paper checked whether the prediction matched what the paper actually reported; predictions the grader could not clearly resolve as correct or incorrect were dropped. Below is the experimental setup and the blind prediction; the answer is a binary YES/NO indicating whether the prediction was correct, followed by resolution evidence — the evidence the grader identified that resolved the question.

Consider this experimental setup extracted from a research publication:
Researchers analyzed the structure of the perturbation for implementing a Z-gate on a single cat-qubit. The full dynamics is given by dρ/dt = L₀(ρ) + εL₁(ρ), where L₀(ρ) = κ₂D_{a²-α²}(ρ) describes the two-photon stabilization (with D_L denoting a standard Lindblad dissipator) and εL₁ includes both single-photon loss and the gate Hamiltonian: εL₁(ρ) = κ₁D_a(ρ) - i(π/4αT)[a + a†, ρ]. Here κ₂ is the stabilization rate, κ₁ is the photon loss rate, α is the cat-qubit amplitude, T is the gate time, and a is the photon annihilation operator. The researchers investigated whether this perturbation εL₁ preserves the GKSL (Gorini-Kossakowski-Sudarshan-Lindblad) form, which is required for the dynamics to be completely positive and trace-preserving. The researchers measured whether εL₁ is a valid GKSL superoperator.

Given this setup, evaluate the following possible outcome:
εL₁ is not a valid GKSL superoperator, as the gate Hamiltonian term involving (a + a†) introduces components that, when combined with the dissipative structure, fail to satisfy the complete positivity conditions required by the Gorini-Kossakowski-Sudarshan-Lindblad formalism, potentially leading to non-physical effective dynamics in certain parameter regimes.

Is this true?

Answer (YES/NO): NO